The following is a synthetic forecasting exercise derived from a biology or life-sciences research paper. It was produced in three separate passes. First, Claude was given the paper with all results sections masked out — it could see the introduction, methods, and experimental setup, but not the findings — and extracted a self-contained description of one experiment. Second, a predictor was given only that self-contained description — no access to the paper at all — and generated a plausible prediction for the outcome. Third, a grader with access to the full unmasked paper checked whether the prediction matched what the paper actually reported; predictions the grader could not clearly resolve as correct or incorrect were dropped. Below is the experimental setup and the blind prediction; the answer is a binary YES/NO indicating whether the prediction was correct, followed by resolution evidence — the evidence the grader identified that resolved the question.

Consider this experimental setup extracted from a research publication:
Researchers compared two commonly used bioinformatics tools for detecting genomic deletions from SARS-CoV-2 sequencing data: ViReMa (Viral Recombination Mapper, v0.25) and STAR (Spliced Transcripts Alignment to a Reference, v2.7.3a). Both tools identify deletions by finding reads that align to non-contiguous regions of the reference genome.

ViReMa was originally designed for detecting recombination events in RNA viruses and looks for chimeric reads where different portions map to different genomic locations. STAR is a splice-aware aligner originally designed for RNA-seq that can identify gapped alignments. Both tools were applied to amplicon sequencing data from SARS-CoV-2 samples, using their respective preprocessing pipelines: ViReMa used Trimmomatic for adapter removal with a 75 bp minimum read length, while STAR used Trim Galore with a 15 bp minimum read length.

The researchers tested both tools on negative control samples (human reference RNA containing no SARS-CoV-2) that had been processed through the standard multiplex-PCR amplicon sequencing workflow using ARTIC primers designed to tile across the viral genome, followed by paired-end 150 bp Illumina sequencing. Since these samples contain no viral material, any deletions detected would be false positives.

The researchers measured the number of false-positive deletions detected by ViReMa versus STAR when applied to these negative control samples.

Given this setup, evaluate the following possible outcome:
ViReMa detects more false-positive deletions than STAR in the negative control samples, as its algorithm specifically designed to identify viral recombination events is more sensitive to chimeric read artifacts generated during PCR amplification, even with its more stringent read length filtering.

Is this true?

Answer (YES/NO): NO